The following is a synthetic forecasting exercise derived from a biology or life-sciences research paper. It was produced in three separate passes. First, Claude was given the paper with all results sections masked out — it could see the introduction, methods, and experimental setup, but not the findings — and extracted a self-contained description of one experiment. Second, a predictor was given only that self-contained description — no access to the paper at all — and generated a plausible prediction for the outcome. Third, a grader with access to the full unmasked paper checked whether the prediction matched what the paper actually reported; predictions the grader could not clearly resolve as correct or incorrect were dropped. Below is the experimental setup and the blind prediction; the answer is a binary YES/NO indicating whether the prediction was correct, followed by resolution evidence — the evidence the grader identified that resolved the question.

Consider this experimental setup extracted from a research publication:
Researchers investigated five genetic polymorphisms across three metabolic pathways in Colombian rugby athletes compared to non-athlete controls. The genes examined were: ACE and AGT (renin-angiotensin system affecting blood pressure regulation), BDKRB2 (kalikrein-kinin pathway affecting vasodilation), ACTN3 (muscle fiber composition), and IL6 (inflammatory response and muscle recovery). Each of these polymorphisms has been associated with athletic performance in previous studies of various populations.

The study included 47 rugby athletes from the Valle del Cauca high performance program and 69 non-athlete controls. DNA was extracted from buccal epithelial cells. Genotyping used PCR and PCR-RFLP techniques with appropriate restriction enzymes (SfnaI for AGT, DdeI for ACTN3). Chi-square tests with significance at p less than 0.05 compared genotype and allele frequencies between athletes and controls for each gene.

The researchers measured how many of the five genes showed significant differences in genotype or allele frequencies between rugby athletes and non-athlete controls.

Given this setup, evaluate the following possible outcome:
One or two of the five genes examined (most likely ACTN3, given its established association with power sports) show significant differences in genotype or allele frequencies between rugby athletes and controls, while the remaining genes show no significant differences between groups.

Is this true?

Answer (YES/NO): NO